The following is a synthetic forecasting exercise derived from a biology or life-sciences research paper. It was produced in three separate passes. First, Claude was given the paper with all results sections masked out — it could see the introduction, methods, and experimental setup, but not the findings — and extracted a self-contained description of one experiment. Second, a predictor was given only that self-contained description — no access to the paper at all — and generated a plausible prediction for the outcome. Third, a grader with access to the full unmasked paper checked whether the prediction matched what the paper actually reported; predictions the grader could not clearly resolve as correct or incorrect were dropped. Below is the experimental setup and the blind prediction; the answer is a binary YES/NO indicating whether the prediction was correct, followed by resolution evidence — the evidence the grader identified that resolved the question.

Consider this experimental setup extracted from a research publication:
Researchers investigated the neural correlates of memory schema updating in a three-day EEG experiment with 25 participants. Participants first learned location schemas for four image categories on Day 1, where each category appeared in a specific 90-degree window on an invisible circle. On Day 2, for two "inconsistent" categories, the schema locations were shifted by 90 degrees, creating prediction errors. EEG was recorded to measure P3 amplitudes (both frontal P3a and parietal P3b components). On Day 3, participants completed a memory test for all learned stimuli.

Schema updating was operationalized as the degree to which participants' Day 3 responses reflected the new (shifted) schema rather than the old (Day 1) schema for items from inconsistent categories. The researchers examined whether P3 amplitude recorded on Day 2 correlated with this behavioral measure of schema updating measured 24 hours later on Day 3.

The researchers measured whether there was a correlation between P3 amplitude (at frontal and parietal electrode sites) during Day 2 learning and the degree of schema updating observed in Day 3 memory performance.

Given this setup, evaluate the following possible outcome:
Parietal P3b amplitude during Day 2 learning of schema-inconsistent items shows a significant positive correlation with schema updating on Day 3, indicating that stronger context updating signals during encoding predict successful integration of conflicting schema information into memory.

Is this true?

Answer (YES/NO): YES